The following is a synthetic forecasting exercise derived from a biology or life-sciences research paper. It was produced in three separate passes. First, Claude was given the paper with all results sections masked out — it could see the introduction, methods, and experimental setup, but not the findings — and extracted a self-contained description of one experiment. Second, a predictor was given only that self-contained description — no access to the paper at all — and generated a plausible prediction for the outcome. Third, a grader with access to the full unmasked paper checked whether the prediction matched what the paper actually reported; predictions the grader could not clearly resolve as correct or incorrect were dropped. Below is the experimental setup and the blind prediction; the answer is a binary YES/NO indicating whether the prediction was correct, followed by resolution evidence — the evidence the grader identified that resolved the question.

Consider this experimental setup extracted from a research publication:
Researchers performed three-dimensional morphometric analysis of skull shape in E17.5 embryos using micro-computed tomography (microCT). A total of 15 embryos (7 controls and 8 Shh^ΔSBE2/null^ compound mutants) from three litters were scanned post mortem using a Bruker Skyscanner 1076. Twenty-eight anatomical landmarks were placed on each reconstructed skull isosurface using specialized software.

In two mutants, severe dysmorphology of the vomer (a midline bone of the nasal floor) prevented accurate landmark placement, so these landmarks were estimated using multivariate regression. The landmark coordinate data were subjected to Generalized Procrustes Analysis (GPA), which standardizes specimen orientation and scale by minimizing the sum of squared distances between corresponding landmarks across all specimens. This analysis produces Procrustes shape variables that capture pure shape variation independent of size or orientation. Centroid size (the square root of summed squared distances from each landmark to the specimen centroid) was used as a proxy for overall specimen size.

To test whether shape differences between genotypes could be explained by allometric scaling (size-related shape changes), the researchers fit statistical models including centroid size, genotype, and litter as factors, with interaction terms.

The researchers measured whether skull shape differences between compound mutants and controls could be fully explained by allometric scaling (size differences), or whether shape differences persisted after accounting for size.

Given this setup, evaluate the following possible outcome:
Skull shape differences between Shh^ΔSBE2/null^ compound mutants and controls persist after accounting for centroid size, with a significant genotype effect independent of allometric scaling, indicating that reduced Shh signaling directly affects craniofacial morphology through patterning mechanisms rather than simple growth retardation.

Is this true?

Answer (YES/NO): YES